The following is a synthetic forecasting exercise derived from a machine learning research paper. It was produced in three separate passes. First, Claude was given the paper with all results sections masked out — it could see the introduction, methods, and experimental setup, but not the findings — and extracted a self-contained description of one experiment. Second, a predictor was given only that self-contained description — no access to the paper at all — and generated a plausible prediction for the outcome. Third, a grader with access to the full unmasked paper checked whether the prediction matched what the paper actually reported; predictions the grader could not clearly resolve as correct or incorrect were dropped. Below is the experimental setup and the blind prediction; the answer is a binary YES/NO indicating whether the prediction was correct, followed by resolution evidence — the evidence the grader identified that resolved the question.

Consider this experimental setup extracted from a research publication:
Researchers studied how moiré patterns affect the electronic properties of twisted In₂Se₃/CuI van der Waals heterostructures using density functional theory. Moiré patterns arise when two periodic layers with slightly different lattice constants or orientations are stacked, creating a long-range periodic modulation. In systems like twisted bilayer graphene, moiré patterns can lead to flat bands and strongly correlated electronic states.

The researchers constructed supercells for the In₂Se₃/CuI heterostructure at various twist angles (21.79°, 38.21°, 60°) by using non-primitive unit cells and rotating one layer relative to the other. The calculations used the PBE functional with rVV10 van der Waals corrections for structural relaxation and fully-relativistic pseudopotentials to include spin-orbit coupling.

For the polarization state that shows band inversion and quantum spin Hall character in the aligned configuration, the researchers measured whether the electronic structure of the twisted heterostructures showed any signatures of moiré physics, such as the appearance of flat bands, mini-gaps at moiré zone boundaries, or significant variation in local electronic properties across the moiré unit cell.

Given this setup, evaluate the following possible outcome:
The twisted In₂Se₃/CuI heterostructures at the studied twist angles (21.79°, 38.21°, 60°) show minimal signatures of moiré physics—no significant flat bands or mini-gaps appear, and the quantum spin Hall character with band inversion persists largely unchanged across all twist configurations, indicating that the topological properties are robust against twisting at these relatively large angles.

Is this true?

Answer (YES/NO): YES